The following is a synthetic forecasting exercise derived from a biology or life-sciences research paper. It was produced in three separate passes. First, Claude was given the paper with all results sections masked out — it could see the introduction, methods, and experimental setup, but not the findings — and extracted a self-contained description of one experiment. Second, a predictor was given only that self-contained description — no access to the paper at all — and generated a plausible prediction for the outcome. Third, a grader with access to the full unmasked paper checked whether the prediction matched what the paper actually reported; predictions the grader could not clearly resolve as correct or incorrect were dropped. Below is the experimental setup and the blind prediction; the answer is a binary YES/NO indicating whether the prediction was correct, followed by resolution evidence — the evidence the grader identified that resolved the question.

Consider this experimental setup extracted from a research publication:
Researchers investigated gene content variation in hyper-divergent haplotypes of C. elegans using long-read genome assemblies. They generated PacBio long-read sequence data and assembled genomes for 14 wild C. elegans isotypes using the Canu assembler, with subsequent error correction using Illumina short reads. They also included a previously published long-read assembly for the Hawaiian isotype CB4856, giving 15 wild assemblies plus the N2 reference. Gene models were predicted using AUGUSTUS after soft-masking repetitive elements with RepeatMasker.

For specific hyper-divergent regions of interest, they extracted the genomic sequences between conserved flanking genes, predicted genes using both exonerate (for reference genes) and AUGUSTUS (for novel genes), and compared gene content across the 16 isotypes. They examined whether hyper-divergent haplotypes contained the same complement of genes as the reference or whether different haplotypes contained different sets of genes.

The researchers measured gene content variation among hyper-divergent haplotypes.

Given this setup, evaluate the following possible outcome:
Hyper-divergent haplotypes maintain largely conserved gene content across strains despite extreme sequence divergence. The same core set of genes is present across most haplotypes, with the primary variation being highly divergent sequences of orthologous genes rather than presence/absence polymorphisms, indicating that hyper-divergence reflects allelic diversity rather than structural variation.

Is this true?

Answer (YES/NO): NO